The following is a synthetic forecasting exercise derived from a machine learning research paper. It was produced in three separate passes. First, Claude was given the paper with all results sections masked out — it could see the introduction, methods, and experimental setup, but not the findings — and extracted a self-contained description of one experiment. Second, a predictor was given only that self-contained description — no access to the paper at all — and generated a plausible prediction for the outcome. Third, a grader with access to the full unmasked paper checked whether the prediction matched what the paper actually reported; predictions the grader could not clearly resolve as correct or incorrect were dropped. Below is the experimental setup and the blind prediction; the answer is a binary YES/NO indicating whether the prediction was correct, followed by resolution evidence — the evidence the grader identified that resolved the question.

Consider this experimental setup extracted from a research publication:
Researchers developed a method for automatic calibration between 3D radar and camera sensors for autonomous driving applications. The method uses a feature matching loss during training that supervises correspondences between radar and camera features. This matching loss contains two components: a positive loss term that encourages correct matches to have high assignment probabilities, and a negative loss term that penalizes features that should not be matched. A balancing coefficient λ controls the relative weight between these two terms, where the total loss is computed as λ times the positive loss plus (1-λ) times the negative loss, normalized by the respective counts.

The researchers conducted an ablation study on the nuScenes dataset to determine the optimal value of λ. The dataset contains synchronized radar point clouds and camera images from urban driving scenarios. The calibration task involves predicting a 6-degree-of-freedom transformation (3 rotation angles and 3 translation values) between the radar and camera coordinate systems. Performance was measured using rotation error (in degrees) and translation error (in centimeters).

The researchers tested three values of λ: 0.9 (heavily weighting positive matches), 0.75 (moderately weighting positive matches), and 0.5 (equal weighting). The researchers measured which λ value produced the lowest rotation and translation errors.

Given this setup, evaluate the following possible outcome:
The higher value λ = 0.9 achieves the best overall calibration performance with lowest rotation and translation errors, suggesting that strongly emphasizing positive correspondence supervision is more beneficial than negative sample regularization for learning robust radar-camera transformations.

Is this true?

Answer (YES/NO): NO